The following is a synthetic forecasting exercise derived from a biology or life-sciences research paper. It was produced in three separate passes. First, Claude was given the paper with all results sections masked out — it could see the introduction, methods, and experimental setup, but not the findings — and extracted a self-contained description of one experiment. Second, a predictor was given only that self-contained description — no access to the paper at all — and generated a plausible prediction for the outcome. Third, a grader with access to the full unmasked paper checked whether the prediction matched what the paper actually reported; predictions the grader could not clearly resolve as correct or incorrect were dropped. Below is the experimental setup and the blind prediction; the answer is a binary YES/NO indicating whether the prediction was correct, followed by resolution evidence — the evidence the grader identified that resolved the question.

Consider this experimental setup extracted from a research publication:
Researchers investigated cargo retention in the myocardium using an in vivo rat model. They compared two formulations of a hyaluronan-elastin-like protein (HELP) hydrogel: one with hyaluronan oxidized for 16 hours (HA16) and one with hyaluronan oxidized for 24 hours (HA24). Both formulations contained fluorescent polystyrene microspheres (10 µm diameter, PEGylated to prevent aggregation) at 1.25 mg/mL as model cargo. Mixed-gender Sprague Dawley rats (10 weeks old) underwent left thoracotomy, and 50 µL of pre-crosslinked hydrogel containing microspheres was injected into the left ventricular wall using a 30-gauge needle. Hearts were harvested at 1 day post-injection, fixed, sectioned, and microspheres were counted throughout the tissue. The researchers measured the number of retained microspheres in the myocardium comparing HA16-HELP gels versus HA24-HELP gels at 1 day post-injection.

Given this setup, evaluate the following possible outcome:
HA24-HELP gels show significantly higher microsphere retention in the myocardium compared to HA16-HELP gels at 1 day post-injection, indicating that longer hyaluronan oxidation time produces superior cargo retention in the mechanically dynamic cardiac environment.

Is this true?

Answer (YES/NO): NO